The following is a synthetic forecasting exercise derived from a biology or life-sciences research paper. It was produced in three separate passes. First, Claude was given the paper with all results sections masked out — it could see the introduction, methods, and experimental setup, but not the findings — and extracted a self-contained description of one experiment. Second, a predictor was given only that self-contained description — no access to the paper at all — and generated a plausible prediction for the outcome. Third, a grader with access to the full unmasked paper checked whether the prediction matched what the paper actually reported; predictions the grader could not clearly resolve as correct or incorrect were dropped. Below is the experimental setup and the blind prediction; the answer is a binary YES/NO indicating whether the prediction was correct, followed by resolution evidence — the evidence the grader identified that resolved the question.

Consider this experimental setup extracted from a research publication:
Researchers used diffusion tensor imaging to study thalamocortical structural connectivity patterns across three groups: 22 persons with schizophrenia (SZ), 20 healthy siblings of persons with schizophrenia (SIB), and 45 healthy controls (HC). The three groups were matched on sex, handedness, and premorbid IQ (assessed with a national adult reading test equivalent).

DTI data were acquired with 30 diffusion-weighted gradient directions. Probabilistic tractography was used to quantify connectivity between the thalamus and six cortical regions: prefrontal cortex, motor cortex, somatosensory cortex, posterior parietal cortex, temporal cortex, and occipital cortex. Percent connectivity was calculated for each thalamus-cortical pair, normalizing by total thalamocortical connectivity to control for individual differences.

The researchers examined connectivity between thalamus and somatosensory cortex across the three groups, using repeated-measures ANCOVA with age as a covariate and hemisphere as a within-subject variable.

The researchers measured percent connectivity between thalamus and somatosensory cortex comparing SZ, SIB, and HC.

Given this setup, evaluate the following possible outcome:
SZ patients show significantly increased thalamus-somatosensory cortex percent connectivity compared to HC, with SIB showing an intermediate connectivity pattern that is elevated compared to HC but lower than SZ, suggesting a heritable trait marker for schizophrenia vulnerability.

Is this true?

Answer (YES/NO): NO